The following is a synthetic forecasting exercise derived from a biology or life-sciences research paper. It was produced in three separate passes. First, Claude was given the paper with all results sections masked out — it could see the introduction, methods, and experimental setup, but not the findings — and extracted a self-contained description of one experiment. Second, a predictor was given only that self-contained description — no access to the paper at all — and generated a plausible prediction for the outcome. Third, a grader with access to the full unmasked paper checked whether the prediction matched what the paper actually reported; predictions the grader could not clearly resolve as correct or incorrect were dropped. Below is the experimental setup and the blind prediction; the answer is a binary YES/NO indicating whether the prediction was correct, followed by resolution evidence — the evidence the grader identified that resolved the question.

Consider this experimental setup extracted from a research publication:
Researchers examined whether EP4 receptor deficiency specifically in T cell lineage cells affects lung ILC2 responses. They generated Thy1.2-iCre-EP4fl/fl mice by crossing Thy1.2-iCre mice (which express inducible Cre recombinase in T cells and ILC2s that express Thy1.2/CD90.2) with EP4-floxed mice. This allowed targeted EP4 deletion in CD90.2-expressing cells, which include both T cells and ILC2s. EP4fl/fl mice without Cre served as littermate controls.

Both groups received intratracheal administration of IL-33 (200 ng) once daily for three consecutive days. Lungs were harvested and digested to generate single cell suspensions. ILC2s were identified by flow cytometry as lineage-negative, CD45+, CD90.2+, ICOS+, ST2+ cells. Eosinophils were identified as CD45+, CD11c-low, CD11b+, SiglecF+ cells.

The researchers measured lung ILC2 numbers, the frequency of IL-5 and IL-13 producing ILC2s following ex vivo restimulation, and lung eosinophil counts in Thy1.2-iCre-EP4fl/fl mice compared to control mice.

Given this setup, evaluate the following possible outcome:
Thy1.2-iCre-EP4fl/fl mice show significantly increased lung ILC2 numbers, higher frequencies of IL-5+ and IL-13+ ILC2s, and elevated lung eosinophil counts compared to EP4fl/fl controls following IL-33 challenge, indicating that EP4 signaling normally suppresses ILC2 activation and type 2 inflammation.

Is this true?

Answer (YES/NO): NO